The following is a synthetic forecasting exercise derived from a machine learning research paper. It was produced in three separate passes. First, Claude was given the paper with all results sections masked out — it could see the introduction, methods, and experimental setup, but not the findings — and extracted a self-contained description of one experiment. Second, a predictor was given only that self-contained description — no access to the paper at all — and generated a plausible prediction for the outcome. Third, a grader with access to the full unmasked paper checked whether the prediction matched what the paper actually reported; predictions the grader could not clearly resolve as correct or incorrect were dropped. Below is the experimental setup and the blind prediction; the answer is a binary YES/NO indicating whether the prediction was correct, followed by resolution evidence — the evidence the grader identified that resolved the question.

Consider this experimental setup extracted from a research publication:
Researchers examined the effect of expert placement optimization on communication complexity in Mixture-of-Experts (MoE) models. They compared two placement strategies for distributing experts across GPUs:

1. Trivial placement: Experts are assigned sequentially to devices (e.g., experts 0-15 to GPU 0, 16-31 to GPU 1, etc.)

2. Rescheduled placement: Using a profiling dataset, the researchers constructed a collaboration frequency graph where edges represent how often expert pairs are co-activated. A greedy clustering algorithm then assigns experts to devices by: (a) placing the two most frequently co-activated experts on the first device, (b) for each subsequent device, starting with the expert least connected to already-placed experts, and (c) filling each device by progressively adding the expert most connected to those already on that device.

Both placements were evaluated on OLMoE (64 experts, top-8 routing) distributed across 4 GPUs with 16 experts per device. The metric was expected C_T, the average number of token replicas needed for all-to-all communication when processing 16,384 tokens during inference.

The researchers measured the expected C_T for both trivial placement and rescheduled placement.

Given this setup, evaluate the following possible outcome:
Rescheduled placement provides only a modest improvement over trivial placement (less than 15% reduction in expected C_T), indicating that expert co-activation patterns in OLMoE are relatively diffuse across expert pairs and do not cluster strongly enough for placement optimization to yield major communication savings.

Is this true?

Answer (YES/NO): NO